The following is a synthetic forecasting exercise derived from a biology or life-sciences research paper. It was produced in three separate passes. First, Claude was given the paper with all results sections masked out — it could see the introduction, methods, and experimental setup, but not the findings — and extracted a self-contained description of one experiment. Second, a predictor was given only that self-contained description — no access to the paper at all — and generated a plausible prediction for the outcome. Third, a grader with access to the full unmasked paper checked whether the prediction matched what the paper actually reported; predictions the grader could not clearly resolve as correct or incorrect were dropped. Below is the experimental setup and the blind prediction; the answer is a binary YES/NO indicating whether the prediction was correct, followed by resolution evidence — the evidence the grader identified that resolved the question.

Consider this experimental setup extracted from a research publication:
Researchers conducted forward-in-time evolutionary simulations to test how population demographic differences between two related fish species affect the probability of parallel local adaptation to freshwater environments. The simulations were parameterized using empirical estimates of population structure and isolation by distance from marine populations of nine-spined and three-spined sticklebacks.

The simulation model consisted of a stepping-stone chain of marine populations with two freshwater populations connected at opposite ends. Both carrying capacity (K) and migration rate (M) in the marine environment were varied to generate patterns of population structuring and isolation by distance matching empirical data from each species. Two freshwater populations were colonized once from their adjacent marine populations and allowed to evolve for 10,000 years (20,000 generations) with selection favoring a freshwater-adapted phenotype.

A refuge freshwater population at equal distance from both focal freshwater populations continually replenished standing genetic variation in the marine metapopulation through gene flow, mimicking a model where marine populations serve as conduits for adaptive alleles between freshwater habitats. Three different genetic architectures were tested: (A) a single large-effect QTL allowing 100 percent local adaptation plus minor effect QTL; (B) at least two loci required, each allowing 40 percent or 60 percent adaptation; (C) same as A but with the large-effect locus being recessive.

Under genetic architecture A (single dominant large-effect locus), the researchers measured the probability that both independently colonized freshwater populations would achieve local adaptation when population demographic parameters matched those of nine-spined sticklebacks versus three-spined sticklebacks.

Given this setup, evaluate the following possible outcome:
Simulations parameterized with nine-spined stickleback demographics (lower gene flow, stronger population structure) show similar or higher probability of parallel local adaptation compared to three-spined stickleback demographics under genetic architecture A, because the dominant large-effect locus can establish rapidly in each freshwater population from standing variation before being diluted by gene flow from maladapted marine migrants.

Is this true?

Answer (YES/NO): NO